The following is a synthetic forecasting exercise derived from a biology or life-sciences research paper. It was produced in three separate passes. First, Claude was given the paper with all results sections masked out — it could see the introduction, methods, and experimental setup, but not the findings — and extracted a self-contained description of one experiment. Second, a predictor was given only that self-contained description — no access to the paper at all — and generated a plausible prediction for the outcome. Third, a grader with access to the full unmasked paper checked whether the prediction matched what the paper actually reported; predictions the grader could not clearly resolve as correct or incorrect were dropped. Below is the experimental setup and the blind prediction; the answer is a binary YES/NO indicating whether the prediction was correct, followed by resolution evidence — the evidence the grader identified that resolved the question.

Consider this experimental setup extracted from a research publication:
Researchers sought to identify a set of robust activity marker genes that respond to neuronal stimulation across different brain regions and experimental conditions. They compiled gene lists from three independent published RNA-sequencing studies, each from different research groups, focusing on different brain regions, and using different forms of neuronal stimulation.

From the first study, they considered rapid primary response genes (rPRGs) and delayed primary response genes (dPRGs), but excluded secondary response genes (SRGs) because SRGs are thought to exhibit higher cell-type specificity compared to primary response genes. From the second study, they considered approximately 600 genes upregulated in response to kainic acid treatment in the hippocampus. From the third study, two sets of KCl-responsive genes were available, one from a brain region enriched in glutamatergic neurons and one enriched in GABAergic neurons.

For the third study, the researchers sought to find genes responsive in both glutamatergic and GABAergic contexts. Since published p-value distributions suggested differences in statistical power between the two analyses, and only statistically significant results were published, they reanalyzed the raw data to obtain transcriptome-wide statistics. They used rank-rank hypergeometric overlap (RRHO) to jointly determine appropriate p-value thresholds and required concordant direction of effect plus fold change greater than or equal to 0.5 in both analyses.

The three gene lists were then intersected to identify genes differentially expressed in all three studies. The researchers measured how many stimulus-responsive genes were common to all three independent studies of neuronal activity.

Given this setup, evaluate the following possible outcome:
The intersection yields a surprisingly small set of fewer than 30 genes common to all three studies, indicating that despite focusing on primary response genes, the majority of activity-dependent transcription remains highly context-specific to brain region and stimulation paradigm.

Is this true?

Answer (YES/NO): NO